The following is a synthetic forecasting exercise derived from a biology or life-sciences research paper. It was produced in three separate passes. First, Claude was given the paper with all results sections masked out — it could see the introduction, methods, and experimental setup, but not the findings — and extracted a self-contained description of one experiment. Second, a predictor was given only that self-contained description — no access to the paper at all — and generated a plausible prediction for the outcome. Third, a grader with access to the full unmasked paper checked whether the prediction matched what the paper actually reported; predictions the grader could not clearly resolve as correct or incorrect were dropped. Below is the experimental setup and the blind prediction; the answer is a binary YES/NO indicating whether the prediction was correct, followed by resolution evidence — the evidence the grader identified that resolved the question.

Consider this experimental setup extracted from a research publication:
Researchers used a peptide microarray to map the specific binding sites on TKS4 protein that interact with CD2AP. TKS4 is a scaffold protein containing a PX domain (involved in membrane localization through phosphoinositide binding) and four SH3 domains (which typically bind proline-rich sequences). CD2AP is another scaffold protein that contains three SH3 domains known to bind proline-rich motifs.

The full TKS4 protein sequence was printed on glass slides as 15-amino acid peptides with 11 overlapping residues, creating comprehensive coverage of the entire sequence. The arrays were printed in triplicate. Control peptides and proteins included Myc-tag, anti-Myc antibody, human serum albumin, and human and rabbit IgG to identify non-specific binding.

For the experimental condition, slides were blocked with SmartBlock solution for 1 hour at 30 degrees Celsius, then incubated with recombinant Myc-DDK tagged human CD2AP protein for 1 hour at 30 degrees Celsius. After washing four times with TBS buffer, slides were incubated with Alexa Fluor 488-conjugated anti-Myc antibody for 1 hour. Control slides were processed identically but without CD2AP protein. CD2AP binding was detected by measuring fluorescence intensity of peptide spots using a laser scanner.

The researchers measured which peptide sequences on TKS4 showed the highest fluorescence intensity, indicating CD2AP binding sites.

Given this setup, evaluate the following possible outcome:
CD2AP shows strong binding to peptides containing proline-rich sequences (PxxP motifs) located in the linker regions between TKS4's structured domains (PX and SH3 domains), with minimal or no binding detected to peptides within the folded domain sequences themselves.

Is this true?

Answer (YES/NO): NO